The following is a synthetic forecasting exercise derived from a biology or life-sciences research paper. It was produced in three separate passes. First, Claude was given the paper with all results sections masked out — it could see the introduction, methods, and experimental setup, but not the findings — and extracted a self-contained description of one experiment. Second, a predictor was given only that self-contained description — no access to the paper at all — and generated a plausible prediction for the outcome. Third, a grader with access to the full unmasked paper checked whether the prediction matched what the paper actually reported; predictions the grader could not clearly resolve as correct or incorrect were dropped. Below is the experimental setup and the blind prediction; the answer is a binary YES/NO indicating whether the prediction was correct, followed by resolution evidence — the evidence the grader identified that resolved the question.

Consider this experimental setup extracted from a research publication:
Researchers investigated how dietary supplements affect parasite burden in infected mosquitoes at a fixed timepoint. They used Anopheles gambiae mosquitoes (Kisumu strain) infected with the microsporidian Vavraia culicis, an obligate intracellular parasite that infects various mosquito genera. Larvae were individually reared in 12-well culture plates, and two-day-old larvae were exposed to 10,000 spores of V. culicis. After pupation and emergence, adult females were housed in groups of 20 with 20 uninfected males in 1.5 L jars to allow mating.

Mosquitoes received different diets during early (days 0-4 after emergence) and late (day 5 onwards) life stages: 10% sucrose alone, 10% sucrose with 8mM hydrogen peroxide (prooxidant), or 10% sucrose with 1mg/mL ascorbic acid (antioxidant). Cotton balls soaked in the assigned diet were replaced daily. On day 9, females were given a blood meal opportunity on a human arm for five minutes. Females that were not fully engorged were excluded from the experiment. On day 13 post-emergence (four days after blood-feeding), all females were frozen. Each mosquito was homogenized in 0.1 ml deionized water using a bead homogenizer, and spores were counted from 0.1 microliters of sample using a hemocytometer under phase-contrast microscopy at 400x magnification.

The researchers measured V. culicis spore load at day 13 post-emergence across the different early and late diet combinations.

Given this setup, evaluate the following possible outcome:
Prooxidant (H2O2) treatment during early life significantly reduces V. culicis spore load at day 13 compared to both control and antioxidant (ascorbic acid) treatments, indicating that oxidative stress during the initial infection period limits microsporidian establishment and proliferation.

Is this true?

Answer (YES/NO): NO